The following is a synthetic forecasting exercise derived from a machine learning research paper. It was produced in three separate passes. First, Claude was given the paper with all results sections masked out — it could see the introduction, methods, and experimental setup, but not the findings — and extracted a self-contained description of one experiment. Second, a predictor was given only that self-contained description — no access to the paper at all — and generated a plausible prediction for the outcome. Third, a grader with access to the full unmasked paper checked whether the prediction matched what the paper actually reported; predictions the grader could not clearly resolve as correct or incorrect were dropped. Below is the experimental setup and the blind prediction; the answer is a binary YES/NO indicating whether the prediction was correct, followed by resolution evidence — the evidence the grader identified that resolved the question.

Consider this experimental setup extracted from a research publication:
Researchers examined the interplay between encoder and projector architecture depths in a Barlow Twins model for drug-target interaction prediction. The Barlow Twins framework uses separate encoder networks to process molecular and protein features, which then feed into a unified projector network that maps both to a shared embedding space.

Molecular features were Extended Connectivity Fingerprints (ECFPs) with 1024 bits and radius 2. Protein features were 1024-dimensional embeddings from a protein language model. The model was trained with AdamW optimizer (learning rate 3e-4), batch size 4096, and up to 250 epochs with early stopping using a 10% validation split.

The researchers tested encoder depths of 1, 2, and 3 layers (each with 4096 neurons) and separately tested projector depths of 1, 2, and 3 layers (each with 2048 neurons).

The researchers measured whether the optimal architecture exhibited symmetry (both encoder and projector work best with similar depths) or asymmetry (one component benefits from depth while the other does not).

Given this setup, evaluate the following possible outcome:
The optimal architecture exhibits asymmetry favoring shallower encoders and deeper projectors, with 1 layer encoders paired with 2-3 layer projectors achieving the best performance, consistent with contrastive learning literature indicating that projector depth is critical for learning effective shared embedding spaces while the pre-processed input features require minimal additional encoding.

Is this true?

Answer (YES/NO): NO